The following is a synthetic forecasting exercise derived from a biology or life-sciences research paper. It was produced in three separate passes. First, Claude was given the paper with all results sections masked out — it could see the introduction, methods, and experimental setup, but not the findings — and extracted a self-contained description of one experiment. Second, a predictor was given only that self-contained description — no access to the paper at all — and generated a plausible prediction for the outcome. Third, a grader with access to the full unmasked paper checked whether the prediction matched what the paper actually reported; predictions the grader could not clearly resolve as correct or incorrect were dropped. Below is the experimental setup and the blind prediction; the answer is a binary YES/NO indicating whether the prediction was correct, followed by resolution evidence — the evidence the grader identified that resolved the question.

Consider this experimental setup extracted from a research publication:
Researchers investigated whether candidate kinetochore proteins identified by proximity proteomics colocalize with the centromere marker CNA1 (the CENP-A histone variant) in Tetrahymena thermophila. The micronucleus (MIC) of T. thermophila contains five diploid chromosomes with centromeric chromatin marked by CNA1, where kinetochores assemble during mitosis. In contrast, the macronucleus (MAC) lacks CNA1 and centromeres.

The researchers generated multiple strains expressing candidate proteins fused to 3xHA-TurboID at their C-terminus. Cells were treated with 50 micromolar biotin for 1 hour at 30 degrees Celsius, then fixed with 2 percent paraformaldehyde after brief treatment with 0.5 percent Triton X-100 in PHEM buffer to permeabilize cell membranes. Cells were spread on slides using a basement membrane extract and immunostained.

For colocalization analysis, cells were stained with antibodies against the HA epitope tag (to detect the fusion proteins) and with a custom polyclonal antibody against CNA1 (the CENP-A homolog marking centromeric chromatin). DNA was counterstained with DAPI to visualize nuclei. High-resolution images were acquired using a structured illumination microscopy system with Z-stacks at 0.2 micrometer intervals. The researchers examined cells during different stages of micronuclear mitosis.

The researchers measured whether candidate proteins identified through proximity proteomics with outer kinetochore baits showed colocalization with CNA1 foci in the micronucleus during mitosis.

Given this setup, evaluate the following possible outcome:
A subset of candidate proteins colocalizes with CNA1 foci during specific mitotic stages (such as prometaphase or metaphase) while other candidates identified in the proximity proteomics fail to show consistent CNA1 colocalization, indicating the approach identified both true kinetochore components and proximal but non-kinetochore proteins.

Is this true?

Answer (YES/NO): NO